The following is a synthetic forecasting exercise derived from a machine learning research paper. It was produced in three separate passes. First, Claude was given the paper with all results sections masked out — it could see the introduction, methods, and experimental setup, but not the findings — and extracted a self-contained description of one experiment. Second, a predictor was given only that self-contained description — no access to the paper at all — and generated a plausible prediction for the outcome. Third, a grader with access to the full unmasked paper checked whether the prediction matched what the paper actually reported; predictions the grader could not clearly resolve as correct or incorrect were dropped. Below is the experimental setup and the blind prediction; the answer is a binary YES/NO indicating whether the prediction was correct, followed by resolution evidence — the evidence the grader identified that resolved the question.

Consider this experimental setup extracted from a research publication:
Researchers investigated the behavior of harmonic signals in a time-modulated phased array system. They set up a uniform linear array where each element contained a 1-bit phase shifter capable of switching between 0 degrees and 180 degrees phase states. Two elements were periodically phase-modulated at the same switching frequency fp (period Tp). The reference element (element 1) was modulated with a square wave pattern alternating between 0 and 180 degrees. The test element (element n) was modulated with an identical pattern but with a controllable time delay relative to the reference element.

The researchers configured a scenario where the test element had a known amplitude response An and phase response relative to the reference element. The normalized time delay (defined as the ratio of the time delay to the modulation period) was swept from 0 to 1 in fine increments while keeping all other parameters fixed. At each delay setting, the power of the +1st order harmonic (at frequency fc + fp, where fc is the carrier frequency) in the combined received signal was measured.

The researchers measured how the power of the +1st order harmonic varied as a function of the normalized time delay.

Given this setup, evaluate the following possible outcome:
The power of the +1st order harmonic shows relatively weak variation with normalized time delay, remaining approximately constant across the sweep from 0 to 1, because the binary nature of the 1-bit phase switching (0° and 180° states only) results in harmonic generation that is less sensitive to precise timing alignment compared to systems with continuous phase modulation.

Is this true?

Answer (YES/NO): NO